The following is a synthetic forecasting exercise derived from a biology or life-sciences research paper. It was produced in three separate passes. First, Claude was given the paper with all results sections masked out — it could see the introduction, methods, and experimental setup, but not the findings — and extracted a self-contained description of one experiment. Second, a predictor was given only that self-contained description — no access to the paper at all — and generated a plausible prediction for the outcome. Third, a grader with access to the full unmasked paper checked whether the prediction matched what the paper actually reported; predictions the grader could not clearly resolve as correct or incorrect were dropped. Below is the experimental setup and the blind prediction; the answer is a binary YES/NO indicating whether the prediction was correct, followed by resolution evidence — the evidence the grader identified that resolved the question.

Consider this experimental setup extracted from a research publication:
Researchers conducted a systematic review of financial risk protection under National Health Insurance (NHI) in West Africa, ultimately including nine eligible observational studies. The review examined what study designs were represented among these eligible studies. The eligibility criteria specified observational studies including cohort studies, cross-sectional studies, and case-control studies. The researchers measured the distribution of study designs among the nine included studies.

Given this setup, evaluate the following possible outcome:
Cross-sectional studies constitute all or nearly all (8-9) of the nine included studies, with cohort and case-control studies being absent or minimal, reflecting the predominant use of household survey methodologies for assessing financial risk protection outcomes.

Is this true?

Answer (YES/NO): YES